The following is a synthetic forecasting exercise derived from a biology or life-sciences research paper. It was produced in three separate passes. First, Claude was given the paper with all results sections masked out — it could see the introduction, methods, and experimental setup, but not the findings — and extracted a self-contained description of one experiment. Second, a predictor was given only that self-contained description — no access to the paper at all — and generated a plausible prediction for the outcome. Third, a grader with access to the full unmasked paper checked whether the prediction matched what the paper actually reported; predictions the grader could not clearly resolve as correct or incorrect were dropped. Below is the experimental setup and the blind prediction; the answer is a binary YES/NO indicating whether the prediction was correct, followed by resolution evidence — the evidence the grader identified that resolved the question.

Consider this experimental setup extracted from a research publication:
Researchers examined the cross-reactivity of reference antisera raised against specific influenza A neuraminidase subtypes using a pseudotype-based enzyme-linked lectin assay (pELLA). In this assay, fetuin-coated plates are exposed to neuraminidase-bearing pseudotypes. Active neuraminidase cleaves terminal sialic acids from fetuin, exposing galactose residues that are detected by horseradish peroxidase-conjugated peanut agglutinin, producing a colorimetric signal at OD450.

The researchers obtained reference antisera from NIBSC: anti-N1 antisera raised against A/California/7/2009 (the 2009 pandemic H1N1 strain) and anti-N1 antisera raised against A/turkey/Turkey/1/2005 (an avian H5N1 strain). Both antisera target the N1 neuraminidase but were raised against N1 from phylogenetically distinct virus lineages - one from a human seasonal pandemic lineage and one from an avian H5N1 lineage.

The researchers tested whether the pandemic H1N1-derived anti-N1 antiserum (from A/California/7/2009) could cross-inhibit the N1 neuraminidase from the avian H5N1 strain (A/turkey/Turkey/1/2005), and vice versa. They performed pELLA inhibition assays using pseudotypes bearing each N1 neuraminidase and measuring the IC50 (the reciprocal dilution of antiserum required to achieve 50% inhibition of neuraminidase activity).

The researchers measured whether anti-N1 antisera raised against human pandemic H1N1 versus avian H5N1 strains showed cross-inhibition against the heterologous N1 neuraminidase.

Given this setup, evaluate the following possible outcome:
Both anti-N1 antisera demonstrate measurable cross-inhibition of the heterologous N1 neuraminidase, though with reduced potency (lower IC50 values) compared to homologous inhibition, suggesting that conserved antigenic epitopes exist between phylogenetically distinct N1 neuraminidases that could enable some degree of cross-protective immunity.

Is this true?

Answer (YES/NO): NO